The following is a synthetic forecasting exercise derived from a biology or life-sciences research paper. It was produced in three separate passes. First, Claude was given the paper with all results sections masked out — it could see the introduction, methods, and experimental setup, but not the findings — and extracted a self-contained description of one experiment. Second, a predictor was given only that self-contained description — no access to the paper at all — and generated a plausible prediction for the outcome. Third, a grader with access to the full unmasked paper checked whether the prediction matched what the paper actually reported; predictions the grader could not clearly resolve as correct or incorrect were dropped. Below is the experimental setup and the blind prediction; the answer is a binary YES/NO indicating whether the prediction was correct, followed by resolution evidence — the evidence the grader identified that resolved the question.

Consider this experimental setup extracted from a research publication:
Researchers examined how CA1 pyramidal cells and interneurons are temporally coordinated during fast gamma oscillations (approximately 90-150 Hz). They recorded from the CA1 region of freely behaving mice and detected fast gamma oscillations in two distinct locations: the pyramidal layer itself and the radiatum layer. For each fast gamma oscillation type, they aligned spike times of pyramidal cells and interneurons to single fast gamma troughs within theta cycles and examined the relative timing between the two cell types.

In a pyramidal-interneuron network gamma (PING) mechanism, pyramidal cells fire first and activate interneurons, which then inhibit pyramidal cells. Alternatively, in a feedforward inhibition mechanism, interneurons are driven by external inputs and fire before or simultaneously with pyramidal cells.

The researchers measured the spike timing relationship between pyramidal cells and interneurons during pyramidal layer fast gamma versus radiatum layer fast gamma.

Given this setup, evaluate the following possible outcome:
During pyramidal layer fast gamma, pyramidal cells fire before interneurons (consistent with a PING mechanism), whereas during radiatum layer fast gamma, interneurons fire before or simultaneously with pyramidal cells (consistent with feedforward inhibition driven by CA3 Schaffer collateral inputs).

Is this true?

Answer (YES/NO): YES